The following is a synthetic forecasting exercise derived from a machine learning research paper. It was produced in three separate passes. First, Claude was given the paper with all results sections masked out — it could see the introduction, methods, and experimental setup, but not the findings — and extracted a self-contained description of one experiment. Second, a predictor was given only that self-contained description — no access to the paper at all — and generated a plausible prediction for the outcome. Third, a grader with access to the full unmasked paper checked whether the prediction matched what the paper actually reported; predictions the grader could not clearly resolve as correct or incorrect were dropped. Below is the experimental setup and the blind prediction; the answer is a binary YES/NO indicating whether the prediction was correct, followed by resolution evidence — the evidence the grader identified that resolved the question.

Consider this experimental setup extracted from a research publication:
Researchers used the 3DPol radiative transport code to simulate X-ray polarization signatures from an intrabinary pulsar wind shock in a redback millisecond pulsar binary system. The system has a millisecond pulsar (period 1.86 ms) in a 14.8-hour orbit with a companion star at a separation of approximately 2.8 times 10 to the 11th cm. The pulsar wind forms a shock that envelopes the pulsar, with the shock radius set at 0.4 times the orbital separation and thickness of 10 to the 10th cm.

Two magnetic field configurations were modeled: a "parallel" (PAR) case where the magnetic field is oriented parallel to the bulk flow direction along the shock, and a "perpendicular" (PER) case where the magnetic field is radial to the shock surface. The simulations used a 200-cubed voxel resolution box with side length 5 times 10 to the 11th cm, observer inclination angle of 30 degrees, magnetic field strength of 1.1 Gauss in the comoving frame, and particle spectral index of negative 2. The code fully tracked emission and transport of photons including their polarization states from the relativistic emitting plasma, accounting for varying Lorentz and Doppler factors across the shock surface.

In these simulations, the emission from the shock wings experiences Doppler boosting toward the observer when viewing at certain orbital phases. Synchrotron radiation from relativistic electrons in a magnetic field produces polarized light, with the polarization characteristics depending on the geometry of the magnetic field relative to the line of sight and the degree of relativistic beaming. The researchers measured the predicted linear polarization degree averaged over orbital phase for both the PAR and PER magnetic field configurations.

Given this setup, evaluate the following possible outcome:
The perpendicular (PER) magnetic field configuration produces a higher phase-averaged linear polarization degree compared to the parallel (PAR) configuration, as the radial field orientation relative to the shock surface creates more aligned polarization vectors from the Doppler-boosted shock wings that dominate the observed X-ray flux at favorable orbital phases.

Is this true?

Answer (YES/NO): YES